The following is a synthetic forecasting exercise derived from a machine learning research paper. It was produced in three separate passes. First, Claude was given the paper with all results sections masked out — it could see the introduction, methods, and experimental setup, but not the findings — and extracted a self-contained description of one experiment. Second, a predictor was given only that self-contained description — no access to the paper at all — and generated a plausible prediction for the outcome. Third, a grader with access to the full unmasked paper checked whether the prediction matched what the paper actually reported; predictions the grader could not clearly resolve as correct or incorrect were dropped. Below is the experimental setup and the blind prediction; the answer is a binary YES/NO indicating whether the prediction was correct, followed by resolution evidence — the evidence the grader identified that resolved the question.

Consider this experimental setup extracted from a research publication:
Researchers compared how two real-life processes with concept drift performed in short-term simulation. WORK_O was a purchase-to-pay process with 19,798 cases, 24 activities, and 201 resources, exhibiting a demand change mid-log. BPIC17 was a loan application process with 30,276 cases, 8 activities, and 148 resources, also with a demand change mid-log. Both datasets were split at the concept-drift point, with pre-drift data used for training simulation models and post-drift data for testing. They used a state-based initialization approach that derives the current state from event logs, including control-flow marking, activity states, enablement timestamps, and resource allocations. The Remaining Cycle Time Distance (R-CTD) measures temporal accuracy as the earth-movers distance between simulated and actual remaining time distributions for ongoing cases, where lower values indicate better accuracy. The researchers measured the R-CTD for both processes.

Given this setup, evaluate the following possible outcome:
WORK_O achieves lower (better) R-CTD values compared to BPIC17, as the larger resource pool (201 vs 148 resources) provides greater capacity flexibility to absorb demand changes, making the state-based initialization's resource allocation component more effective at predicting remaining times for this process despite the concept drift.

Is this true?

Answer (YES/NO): YES